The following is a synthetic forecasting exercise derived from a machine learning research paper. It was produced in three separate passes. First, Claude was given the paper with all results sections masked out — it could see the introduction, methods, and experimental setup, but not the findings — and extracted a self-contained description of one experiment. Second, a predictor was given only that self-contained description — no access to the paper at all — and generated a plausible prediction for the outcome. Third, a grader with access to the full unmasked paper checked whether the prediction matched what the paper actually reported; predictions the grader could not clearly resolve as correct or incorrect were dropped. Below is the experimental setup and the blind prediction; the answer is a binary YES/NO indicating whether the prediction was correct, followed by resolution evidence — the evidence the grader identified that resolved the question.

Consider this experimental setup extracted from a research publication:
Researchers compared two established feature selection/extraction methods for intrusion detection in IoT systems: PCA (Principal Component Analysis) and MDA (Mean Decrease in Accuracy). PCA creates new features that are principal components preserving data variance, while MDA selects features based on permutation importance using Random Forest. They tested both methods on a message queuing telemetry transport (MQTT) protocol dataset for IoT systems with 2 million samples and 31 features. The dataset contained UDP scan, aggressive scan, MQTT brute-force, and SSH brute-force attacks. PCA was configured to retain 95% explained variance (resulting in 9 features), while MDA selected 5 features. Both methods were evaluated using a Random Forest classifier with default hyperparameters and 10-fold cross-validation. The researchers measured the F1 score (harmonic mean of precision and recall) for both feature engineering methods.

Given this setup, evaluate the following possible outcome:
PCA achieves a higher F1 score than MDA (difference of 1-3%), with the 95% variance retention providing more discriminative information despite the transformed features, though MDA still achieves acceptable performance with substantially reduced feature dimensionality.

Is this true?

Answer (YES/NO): NO